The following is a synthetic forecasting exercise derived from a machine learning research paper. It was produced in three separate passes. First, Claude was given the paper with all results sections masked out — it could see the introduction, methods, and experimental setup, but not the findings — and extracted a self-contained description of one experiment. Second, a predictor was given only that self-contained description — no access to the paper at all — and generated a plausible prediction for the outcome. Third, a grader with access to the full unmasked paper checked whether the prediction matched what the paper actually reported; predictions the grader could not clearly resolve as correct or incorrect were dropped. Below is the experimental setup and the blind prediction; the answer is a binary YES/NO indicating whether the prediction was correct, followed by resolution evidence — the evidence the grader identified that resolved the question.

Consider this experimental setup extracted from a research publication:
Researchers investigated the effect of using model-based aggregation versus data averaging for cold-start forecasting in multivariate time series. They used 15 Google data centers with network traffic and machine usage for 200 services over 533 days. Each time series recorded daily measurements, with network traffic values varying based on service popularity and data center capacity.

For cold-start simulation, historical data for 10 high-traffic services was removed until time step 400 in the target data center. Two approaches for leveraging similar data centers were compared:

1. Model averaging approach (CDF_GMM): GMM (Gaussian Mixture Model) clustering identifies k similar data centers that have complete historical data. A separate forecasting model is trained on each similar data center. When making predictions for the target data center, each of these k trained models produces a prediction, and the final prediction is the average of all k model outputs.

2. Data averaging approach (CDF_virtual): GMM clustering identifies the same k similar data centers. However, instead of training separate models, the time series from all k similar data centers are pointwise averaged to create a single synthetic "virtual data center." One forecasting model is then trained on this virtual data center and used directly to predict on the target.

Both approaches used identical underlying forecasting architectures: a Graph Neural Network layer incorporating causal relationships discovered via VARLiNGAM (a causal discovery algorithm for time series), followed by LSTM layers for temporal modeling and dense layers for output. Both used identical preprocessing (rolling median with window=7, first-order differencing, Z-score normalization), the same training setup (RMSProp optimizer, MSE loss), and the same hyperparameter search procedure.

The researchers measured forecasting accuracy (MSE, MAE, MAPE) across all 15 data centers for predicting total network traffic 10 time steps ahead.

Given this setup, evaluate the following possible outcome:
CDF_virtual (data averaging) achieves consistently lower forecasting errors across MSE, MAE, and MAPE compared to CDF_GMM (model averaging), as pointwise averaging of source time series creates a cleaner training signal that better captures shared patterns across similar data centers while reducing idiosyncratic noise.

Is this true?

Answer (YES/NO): NO